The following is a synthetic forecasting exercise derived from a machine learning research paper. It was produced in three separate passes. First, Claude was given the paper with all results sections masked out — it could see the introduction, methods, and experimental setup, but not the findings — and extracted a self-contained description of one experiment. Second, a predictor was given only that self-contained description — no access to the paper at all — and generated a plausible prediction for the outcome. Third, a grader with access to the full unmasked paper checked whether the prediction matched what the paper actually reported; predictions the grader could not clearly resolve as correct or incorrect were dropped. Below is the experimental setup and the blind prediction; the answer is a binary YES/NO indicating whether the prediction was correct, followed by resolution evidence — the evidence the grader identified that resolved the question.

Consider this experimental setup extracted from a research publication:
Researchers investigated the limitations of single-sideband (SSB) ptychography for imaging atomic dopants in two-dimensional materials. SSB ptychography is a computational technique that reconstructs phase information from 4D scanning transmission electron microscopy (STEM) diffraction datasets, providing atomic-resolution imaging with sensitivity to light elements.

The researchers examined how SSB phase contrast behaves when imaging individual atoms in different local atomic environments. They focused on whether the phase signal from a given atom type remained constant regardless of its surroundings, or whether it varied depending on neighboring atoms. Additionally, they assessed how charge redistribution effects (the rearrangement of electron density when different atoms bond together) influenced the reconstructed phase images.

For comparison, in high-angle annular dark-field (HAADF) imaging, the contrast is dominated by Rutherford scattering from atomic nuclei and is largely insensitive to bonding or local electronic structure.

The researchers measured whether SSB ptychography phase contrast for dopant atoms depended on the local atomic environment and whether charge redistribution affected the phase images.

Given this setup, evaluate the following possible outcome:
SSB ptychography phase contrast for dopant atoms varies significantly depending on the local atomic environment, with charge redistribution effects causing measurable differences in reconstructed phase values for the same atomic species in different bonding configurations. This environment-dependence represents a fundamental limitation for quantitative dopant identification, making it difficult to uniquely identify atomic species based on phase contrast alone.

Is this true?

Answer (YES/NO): NO